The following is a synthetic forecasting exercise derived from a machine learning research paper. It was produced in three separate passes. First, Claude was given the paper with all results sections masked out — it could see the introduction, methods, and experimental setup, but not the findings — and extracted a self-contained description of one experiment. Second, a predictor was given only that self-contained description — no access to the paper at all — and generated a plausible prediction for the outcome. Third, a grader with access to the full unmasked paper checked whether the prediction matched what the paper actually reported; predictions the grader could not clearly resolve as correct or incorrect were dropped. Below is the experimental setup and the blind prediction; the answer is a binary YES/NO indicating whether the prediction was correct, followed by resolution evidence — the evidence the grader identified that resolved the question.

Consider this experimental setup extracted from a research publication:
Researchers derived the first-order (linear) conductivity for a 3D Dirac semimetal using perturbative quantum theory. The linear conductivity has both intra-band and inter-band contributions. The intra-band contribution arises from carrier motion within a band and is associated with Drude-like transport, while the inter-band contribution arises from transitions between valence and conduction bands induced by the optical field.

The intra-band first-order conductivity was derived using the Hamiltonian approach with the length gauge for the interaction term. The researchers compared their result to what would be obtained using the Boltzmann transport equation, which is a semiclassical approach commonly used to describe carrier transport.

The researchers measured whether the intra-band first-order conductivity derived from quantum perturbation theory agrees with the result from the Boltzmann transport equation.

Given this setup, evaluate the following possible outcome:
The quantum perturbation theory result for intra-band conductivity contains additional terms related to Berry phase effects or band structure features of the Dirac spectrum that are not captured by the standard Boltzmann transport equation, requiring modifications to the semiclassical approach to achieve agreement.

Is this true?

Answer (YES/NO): NO